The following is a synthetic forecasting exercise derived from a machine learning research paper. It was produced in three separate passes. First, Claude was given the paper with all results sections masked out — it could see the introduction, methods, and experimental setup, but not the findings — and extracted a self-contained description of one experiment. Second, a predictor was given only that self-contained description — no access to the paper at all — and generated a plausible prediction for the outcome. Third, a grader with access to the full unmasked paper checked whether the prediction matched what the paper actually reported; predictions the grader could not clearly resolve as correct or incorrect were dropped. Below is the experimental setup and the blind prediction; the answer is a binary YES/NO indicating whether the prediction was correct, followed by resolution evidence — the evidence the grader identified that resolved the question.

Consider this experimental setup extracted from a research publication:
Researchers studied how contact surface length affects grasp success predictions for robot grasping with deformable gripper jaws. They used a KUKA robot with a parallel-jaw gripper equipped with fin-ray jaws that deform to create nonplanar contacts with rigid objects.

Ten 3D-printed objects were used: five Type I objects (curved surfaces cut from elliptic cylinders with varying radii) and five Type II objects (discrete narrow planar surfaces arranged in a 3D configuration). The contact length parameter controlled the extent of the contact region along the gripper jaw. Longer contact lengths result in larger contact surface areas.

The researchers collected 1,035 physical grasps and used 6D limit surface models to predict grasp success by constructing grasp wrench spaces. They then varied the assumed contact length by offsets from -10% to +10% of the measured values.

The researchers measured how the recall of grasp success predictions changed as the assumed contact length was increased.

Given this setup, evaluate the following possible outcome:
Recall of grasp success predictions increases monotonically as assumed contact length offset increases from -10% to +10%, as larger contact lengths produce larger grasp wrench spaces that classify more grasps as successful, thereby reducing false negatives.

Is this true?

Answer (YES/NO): YES